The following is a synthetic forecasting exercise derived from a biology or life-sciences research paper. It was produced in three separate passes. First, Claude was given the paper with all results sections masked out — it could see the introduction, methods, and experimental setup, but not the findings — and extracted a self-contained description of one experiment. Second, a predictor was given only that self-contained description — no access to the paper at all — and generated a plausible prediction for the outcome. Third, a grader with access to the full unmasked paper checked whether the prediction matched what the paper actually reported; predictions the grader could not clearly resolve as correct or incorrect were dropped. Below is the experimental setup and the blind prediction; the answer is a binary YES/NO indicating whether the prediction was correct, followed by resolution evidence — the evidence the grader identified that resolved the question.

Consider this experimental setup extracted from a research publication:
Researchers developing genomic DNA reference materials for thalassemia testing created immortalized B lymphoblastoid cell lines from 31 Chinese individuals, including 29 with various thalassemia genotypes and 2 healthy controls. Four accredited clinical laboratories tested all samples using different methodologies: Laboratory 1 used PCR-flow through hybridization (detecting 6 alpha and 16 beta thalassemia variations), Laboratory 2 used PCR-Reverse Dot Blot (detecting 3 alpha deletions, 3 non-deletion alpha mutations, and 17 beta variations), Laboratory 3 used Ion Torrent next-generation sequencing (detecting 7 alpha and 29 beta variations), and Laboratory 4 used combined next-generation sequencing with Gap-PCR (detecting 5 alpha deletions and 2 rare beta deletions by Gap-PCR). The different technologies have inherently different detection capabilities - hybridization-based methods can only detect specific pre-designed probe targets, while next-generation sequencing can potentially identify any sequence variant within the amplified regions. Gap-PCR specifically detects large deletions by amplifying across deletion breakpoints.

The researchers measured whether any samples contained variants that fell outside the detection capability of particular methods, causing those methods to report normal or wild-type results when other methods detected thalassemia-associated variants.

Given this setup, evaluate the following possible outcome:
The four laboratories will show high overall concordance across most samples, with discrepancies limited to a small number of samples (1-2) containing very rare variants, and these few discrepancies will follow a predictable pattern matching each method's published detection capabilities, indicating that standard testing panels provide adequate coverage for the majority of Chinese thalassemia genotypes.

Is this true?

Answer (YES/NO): NO